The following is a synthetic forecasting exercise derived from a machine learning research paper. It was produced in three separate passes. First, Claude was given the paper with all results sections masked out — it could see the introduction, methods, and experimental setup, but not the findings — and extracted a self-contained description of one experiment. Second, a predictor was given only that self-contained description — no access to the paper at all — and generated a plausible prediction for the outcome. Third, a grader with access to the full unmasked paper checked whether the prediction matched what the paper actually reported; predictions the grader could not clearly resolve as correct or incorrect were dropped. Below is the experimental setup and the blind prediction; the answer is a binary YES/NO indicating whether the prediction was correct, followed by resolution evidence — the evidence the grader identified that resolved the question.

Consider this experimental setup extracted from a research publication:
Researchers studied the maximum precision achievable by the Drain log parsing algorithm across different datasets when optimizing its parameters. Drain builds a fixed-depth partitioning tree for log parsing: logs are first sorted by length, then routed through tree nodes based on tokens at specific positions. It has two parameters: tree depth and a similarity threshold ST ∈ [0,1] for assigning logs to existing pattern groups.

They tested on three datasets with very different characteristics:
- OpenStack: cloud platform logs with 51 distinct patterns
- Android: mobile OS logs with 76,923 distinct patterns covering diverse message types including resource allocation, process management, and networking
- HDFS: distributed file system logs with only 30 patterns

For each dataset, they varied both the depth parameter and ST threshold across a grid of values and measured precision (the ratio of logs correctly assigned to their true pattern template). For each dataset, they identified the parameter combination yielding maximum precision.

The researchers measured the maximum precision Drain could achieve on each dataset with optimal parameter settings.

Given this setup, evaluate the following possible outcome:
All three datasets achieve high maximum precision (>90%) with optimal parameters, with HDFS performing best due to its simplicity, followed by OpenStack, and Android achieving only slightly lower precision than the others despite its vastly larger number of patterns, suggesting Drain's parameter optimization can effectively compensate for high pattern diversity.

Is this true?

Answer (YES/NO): NO